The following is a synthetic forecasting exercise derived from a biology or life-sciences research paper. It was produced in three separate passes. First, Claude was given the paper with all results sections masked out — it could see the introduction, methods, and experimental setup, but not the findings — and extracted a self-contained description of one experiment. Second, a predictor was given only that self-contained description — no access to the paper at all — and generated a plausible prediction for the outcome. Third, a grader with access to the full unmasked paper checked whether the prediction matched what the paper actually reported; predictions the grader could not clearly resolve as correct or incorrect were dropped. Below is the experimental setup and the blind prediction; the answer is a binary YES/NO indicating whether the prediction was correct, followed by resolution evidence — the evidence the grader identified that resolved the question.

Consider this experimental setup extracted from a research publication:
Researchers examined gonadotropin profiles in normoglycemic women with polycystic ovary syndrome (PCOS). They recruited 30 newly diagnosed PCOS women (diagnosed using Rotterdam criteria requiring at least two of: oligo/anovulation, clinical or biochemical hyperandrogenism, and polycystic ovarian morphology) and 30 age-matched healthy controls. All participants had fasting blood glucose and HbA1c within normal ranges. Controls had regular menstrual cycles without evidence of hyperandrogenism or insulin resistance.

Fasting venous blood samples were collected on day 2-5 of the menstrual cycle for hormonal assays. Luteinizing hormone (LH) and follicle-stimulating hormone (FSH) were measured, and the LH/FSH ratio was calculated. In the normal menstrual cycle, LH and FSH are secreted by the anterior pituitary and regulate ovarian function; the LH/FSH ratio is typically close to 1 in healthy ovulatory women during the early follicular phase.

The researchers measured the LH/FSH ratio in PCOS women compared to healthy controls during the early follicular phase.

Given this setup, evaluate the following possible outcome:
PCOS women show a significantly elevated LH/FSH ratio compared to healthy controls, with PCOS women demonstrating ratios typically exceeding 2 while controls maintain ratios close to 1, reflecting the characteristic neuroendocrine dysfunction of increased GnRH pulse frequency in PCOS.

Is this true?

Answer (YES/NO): NO